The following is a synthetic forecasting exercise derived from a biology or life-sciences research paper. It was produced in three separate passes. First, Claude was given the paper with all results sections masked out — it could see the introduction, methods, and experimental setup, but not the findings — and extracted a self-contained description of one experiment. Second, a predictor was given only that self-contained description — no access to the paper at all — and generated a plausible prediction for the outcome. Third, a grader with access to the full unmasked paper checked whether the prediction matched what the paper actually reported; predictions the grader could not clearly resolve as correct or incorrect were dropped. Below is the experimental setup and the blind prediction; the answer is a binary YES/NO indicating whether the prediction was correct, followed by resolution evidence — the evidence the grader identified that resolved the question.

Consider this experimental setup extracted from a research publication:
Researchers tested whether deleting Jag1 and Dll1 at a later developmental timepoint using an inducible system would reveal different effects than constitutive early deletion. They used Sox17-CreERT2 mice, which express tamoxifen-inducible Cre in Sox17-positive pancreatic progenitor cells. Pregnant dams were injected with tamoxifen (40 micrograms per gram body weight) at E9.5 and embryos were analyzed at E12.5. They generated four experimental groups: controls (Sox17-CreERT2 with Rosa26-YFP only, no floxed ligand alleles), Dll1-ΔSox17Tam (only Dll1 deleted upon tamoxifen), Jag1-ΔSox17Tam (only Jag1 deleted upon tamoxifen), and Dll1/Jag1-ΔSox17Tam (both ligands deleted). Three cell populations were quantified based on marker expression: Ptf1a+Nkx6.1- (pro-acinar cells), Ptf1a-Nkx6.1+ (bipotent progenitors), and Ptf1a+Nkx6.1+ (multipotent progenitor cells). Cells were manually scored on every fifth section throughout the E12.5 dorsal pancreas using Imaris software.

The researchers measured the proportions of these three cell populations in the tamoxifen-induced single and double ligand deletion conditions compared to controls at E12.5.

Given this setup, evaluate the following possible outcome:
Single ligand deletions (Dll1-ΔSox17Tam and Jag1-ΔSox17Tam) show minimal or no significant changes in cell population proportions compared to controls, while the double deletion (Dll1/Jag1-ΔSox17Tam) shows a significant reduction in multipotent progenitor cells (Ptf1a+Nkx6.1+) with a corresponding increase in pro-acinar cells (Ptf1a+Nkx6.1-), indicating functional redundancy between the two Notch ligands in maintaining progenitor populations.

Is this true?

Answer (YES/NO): NO